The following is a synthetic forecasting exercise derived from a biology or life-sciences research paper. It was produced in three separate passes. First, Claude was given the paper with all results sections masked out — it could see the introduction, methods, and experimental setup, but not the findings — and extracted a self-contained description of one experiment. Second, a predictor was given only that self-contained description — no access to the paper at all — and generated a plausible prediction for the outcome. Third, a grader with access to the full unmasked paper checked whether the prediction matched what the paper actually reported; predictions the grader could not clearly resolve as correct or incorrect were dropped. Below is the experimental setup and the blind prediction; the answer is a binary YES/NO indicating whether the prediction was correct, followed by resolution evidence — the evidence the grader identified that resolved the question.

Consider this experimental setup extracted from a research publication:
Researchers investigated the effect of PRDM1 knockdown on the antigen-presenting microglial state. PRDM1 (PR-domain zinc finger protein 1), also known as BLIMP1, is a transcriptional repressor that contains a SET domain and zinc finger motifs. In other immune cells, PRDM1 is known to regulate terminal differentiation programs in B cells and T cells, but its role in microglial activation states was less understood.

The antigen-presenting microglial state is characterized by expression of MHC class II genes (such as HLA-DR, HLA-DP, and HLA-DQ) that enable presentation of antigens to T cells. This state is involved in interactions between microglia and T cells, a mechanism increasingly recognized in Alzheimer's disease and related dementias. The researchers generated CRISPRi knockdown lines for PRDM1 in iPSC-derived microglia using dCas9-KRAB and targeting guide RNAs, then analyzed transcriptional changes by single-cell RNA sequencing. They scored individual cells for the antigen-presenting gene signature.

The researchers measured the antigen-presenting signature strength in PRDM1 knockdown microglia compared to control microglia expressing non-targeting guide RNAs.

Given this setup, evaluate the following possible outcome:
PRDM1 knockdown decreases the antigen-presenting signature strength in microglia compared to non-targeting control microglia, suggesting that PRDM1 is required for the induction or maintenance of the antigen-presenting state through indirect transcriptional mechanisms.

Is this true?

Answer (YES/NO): NO